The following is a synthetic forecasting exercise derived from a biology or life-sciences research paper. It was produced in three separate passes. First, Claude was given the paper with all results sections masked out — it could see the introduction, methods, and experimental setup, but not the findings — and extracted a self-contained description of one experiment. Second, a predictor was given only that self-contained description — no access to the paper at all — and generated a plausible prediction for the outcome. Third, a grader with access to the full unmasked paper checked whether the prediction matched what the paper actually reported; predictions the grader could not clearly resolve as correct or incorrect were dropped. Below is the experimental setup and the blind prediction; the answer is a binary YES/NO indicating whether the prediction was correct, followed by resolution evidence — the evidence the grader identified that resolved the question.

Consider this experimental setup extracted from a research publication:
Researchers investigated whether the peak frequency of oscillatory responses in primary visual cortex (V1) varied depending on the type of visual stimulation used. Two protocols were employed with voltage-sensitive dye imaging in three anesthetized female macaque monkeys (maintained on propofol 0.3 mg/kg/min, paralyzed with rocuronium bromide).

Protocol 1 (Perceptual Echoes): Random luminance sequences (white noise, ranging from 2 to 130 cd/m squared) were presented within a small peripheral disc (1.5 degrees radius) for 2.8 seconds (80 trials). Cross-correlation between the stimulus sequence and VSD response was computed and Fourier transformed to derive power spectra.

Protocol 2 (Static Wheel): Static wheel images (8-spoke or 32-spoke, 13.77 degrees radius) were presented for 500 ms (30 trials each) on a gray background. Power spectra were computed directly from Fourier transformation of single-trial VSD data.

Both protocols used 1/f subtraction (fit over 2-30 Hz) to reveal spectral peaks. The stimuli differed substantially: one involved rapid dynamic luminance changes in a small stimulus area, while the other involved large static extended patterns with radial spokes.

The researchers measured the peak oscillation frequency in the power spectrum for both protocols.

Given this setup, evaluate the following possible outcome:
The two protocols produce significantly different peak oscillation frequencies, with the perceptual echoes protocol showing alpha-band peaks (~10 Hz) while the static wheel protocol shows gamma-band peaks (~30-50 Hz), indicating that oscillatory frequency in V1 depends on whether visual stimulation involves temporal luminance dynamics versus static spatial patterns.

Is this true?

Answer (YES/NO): NO